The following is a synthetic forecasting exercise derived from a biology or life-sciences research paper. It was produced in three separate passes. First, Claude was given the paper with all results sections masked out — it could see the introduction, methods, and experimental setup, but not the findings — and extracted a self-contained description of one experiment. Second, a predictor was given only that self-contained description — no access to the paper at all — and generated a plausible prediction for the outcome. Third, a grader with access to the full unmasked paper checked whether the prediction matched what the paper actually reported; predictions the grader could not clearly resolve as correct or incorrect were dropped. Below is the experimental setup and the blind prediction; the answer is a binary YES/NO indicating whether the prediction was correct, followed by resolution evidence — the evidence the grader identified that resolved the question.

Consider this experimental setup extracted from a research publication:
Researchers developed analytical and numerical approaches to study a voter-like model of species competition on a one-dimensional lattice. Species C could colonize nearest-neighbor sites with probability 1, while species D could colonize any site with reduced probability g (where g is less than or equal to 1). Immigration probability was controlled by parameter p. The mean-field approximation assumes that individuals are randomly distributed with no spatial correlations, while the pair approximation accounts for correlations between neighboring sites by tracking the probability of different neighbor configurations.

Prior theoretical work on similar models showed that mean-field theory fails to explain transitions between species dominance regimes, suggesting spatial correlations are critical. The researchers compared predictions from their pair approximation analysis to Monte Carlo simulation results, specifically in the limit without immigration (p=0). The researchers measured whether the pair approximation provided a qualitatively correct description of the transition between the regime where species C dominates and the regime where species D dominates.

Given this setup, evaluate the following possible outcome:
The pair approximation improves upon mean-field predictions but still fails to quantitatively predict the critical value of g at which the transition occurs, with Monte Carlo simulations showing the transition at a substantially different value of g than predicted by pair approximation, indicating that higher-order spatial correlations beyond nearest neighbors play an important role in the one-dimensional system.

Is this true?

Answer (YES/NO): YES